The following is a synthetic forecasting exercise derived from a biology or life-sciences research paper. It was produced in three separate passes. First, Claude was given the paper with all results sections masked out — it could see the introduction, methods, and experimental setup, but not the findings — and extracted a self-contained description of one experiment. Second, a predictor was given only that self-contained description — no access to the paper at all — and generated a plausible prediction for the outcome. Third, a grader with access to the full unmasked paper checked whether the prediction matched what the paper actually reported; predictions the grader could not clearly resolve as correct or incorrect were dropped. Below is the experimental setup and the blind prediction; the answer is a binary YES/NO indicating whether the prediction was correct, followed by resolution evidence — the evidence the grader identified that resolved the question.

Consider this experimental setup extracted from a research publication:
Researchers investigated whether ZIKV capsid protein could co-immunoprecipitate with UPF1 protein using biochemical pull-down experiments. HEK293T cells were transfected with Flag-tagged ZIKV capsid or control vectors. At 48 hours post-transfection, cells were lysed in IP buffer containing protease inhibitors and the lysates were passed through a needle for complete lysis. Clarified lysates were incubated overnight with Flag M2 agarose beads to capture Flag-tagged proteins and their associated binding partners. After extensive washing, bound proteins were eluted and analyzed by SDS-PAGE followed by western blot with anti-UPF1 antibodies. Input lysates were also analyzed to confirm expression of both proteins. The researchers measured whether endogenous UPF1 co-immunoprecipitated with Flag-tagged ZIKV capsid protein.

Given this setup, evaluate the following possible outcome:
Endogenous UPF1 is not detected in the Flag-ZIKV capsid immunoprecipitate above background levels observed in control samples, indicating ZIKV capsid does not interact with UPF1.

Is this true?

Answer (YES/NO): NO